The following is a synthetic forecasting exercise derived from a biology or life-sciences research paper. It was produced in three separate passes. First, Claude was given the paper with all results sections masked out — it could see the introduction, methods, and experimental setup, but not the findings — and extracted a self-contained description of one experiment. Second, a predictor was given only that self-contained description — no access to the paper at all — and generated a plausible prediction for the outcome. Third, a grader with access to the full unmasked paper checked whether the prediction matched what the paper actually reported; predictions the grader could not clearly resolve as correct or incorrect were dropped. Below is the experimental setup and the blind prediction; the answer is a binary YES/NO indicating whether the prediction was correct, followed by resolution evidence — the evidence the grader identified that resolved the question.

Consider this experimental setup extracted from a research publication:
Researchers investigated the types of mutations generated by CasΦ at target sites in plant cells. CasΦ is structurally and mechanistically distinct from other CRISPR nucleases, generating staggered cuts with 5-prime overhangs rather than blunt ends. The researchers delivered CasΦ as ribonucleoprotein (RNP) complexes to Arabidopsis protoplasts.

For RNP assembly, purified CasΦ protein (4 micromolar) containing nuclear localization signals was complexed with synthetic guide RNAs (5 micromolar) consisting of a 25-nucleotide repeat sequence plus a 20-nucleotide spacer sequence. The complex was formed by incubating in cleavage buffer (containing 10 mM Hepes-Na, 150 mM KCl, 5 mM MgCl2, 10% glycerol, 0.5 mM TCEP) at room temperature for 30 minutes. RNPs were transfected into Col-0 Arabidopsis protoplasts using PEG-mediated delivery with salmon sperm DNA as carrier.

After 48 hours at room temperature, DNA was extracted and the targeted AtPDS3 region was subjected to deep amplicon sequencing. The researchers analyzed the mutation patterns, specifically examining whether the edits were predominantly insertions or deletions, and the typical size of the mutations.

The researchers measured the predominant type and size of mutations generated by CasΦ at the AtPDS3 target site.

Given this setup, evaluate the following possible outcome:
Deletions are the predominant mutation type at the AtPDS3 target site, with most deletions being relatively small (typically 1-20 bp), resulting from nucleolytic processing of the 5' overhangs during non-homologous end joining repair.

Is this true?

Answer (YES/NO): YES